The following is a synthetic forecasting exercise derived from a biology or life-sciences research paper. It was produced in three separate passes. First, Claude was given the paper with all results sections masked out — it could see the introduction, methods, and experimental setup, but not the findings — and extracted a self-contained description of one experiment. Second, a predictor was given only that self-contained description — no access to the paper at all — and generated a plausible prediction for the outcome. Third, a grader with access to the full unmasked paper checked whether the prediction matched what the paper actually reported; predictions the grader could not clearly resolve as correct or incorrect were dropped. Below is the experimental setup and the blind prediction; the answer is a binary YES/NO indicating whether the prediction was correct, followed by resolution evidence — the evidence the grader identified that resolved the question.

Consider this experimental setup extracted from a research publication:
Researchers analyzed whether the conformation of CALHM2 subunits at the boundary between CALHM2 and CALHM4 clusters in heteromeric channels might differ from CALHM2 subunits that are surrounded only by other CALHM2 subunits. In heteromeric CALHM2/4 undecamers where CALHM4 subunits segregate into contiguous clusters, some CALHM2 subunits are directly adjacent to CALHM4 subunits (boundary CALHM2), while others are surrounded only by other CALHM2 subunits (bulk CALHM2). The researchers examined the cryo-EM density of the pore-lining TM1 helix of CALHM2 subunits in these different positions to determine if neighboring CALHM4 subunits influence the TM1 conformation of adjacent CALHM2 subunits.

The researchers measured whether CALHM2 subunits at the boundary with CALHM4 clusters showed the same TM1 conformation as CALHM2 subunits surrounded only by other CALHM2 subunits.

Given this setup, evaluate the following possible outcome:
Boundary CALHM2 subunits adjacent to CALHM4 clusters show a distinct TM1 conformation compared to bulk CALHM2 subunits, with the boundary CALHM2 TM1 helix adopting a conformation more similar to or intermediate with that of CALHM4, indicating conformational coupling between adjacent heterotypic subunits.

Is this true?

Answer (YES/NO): YES